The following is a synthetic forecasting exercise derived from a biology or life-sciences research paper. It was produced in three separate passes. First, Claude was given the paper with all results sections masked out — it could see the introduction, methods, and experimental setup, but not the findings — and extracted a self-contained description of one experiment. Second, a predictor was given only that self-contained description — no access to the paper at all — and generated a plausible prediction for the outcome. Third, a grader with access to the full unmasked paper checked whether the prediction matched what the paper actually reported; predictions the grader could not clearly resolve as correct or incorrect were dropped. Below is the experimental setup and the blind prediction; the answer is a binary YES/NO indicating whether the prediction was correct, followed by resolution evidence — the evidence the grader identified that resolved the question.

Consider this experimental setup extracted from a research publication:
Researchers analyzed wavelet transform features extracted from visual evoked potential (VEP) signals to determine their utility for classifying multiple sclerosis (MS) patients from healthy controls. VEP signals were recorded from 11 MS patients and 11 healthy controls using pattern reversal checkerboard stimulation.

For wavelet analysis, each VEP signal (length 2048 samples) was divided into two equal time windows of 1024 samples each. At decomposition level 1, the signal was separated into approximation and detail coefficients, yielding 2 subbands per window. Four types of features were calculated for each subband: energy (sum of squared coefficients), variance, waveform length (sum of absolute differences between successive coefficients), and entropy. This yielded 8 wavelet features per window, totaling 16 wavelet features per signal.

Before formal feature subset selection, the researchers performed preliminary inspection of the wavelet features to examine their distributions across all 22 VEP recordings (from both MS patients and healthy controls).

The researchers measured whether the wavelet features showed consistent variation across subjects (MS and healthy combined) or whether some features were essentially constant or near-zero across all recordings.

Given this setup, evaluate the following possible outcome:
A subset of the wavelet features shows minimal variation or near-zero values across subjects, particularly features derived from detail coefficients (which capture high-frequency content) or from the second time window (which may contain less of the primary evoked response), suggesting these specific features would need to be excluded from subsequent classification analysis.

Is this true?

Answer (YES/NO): NO